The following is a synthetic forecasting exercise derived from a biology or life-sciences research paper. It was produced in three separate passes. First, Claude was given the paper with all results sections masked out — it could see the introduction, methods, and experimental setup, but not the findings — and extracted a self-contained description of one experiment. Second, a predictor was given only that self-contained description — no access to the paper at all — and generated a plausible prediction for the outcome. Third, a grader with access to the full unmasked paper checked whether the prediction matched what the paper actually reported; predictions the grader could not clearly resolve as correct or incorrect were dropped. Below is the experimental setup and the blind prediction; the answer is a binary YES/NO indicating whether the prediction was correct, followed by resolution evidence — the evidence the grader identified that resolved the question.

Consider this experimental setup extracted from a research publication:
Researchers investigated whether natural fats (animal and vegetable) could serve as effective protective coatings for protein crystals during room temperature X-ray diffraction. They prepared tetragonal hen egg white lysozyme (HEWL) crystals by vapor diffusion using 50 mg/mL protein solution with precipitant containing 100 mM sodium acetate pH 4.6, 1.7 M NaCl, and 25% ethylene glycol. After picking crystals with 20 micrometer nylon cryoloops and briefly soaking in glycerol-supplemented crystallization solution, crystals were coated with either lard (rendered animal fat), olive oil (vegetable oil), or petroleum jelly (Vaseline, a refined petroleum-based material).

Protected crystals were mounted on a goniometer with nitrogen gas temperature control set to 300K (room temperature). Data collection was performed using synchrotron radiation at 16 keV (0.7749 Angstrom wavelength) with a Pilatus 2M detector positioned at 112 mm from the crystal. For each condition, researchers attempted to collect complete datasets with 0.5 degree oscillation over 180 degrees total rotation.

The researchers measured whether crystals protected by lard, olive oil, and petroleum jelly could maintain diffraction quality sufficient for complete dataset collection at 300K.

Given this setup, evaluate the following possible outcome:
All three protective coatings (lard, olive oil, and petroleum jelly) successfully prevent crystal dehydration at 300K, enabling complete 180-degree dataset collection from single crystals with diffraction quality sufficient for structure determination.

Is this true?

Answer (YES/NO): NO